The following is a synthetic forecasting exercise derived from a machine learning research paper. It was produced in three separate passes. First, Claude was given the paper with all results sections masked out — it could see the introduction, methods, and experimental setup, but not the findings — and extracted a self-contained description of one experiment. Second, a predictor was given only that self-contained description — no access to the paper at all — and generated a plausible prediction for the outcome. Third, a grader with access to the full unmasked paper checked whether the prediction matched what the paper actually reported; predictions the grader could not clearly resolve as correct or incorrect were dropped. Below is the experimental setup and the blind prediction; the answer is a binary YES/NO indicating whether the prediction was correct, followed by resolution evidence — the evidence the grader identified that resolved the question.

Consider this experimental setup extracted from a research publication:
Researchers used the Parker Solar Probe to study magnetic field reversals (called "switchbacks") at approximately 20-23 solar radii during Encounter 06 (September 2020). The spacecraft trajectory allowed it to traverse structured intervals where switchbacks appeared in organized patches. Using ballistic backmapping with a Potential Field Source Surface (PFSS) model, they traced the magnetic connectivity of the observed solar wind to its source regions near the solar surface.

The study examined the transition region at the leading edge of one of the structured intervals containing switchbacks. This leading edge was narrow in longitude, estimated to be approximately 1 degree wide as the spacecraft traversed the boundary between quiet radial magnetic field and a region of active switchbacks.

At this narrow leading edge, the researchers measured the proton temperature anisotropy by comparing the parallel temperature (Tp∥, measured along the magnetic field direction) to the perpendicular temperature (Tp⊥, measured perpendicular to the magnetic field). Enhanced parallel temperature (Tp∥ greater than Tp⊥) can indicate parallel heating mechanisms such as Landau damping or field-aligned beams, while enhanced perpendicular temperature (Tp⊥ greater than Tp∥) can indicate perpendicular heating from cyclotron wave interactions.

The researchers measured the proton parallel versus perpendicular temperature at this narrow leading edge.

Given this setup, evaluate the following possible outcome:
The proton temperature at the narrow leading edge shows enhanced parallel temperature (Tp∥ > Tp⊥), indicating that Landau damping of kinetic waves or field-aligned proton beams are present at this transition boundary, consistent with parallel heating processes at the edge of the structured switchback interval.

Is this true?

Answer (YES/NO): NO